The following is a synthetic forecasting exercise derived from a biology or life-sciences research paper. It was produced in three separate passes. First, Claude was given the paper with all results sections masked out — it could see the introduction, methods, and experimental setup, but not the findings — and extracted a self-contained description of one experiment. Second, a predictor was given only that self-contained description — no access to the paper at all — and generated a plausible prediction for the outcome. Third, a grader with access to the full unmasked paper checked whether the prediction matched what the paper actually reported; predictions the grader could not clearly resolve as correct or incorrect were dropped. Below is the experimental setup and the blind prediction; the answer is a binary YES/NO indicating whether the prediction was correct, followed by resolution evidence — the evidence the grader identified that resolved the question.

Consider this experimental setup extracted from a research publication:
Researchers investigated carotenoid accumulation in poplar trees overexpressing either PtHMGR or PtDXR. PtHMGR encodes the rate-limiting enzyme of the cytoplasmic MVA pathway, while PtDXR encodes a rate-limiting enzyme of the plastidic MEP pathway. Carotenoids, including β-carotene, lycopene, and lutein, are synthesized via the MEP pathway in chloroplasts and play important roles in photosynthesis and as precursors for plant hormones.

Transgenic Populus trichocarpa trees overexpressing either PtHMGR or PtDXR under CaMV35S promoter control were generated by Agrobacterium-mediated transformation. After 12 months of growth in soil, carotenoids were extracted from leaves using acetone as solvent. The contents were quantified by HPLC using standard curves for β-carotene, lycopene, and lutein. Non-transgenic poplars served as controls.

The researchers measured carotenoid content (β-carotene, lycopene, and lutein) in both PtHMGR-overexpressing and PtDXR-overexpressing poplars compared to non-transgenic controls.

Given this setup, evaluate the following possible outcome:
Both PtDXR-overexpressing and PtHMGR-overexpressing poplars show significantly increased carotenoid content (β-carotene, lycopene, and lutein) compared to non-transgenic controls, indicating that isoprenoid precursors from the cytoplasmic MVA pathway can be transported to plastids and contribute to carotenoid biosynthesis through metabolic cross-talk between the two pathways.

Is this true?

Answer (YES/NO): YES